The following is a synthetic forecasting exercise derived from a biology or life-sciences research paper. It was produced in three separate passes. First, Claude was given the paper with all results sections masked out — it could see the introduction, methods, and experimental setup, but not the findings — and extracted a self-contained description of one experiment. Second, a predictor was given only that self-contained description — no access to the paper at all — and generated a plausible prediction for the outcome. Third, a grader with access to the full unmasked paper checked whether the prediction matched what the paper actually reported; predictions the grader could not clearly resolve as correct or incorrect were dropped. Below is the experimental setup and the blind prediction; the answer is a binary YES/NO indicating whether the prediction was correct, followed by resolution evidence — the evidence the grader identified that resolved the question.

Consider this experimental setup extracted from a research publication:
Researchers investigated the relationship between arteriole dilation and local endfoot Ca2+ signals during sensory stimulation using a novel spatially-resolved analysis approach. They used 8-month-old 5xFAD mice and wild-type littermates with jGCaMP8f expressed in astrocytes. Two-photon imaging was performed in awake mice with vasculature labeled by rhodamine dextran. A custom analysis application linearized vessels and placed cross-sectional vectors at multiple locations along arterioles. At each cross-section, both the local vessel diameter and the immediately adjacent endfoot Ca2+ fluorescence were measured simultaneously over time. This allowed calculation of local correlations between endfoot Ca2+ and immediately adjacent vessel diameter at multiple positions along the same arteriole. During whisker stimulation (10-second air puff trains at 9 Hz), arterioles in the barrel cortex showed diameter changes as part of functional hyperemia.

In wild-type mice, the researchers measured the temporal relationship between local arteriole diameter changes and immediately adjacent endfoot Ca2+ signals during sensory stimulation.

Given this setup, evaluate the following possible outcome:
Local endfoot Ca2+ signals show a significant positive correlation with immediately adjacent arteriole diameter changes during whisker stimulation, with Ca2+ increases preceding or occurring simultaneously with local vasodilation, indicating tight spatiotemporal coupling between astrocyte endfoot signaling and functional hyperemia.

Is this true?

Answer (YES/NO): NO